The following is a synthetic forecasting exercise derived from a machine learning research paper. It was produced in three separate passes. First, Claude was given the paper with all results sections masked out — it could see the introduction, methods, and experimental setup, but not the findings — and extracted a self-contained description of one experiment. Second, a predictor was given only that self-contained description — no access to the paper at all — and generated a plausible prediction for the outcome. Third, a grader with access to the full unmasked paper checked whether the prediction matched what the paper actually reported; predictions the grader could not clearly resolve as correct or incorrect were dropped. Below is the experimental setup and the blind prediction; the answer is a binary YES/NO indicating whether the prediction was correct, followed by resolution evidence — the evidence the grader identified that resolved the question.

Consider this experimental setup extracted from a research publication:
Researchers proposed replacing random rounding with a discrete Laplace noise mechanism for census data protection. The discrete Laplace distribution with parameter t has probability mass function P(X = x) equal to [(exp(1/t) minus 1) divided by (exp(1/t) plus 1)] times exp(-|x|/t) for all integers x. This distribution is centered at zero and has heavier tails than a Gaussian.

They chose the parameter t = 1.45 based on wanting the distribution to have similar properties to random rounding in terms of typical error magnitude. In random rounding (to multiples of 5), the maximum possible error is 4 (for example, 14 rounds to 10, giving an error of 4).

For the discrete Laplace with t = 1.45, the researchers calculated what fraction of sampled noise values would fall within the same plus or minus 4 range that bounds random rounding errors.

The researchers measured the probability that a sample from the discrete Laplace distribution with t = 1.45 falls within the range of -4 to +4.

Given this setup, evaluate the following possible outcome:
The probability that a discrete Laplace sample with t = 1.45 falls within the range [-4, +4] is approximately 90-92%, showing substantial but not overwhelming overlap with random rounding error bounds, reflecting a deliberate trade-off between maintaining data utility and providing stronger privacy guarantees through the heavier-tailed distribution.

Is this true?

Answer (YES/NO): NO